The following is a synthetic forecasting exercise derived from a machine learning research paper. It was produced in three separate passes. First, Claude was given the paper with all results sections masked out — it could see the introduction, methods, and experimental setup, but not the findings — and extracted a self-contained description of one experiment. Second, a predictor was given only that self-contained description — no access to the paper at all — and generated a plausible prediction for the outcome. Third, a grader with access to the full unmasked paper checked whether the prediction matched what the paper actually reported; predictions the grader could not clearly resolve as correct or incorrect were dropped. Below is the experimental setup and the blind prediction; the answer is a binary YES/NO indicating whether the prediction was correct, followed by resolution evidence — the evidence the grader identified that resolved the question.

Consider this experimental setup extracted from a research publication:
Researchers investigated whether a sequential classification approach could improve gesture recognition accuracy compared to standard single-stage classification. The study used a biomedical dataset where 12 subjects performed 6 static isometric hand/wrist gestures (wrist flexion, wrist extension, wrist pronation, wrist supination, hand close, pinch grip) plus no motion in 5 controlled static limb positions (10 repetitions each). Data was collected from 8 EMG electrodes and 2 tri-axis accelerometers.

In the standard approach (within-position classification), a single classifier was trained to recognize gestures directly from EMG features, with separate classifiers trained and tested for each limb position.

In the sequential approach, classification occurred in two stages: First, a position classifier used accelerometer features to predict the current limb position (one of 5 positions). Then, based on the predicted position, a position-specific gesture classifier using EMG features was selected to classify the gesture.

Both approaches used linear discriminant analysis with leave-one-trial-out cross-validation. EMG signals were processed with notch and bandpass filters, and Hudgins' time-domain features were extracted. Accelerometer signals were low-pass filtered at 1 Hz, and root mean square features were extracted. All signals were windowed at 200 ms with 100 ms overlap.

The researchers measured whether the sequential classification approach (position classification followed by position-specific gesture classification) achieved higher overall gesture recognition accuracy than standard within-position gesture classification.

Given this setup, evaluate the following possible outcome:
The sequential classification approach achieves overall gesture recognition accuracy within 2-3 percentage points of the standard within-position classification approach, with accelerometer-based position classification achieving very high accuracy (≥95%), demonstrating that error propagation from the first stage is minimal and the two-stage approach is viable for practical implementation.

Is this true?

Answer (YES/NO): YES